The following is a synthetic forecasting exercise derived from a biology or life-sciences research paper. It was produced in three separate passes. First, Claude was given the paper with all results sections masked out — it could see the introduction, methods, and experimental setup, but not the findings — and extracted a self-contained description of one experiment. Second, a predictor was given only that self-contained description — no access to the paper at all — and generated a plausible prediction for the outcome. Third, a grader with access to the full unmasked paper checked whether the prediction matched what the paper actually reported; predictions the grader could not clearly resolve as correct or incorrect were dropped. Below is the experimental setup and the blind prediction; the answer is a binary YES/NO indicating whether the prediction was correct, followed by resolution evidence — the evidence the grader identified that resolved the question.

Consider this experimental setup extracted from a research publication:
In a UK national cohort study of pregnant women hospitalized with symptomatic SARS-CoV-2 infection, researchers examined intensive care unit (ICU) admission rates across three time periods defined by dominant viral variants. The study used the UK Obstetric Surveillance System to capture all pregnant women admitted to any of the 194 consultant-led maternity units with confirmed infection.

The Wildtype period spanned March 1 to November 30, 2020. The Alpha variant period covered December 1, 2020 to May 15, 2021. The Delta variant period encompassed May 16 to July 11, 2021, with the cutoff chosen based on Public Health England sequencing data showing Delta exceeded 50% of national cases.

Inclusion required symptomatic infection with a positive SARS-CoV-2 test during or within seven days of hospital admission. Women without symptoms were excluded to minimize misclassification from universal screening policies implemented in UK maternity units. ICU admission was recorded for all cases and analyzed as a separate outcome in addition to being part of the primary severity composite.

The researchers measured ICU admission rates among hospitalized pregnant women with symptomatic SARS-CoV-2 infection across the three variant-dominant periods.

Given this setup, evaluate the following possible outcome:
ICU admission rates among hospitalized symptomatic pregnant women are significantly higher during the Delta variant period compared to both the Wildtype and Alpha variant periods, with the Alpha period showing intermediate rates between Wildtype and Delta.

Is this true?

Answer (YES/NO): NO